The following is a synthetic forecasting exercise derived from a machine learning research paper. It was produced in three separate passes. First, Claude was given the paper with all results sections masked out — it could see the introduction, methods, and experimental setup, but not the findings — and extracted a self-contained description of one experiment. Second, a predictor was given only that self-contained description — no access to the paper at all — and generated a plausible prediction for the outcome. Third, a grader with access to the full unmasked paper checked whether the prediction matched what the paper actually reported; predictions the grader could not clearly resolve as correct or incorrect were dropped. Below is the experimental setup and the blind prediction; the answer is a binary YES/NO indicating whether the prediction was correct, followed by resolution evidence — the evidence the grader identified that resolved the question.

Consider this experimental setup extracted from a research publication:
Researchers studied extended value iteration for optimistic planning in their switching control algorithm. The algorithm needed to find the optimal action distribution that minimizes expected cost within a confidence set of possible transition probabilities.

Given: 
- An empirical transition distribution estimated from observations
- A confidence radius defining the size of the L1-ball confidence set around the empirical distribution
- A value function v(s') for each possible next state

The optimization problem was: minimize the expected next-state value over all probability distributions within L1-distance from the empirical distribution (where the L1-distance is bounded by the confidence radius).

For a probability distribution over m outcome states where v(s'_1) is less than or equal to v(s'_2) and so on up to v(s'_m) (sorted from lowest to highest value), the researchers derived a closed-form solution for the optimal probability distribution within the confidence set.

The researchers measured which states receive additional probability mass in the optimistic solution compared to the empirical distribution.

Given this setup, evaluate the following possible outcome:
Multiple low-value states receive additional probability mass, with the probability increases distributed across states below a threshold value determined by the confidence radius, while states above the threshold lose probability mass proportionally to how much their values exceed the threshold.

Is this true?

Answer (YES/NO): NO